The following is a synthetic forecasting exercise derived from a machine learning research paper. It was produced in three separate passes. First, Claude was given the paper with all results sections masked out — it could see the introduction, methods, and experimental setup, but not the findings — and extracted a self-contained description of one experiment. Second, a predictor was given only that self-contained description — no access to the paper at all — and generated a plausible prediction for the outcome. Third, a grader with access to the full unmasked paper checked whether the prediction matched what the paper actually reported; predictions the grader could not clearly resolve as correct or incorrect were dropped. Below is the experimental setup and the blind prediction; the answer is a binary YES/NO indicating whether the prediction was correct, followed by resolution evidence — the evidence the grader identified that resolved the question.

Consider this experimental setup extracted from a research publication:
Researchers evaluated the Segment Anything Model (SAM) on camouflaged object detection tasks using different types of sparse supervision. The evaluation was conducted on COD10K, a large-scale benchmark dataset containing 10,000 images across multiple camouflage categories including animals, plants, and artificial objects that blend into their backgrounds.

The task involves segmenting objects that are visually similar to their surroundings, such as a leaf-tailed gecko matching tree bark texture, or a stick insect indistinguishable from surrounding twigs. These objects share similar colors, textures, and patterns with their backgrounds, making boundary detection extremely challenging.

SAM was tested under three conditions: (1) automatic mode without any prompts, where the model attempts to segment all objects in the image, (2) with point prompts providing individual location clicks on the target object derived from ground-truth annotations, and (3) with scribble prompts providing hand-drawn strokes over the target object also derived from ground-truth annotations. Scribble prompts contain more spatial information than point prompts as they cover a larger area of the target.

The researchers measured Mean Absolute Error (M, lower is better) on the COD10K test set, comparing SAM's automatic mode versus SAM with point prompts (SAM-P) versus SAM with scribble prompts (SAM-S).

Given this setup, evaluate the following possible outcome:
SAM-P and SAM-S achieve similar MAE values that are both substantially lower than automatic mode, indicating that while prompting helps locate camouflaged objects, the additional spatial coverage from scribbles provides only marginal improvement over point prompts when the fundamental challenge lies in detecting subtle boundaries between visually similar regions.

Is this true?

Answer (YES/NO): NO